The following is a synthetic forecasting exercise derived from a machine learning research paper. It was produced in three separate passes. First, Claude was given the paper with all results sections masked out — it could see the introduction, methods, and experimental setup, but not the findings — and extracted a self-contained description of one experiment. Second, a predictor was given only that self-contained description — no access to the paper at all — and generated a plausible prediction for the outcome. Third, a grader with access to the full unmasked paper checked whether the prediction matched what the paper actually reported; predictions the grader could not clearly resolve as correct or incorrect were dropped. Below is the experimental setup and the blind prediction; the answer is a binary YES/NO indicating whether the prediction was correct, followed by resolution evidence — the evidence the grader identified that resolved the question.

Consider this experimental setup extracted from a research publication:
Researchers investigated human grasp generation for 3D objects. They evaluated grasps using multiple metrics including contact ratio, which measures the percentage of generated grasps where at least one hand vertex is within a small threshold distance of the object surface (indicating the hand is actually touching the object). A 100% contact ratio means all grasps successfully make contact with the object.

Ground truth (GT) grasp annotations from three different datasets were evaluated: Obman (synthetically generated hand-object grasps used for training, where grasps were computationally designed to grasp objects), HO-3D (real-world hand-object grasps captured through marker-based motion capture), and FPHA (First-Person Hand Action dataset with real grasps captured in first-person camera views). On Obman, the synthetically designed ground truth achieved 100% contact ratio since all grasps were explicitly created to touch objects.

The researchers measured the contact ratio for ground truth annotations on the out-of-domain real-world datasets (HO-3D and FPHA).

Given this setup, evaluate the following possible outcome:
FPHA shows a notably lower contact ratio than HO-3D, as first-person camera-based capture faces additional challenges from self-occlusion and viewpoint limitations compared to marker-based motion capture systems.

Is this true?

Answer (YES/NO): NO